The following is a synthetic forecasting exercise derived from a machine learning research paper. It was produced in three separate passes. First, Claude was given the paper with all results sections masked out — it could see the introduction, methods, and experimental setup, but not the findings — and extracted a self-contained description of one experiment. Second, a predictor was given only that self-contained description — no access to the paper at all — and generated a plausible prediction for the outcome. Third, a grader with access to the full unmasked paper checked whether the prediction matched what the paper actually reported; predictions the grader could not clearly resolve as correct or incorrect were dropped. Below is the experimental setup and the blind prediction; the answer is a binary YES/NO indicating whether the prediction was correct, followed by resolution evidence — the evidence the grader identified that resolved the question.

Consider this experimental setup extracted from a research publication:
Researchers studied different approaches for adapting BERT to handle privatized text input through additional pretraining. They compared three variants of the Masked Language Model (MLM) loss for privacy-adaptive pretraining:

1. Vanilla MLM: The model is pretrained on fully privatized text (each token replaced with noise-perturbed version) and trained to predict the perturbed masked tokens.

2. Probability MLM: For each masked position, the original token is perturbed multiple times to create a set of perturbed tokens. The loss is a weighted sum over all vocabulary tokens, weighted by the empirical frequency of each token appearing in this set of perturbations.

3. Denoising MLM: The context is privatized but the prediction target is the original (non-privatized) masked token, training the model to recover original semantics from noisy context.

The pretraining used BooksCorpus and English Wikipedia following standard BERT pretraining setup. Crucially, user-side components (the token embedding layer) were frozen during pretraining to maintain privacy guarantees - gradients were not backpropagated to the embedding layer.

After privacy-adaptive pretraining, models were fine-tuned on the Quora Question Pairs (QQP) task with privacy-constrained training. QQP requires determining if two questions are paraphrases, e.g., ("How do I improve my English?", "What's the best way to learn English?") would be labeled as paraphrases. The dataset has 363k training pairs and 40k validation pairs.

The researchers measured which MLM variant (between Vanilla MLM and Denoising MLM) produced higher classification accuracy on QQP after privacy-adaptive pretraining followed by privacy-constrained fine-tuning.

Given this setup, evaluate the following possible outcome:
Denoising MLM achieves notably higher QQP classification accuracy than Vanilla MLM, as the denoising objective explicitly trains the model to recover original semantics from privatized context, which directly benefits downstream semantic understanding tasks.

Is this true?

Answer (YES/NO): NO